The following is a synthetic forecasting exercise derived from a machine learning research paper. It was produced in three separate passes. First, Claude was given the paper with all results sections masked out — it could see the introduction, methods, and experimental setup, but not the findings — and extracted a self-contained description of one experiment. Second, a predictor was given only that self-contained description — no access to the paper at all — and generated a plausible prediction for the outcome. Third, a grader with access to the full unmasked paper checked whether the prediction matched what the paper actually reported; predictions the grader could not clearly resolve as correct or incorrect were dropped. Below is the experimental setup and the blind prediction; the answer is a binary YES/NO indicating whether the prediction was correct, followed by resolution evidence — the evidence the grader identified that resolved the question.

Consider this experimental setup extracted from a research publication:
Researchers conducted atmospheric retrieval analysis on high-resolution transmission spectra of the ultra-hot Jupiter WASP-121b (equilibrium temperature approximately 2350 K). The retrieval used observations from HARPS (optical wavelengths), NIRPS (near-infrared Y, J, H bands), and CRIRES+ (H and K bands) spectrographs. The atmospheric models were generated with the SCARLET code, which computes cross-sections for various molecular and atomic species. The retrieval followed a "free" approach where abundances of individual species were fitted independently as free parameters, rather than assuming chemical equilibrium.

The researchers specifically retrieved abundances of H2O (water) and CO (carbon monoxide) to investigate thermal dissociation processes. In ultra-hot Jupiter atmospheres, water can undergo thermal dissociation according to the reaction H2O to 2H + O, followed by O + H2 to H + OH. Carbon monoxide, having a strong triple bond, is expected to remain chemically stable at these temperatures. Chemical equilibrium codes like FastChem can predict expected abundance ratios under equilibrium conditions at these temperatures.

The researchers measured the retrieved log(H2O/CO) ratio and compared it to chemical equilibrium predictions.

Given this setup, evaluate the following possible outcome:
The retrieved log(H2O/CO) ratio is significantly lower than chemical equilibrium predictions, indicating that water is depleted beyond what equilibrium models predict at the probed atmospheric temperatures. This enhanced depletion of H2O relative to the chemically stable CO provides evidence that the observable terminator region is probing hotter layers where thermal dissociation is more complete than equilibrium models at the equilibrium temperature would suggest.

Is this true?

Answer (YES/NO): NO